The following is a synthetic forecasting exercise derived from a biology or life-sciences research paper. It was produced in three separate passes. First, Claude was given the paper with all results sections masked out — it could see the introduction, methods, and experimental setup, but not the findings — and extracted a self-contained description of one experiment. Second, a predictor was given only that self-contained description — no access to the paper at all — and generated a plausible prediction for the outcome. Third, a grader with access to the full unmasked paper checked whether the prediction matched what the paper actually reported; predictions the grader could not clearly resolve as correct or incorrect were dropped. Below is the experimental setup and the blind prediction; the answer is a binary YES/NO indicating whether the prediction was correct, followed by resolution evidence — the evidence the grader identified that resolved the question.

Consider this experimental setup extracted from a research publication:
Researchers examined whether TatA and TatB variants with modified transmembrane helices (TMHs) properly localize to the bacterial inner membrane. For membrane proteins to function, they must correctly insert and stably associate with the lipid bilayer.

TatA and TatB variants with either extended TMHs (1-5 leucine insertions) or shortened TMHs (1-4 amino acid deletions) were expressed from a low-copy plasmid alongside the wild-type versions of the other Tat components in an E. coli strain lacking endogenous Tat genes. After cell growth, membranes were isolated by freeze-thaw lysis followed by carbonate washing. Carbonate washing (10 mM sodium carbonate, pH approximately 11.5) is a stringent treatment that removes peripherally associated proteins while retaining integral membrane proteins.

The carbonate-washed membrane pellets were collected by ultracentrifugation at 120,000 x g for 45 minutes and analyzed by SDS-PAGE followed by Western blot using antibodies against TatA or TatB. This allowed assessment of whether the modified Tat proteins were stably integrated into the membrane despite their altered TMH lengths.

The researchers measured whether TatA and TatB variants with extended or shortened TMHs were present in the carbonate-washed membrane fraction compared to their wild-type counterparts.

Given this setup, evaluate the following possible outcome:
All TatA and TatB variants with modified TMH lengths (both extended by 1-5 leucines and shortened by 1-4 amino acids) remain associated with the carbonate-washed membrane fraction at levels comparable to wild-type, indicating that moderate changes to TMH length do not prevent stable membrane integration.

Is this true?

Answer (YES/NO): NO